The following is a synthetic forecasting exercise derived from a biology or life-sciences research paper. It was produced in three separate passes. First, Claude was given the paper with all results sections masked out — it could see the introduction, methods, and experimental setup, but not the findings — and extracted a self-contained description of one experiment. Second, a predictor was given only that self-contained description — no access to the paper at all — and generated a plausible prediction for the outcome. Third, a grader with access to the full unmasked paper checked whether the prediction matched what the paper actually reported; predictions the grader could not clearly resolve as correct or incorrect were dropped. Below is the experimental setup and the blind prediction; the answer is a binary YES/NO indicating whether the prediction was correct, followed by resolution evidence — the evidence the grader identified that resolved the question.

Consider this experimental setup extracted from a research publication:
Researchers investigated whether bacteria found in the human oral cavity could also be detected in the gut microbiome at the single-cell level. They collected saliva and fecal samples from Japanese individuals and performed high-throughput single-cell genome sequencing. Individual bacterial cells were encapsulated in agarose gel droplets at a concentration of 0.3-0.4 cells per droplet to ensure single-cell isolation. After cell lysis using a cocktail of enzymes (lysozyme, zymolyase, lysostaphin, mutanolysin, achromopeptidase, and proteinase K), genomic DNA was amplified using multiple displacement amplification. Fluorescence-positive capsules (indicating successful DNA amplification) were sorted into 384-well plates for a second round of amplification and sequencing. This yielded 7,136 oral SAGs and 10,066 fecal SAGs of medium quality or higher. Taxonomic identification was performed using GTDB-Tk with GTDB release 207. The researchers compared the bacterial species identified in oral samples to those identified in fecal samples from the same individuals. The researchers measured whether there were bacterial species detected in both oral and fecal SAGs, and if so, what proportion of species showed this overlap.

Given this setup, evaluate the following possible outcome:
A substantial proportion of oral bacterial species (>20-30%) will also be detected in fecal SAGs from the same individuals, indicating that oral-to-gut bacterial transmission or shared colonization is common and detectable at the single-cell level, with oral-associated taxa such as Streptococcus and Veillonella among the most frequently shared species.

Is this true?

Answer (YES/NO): NO